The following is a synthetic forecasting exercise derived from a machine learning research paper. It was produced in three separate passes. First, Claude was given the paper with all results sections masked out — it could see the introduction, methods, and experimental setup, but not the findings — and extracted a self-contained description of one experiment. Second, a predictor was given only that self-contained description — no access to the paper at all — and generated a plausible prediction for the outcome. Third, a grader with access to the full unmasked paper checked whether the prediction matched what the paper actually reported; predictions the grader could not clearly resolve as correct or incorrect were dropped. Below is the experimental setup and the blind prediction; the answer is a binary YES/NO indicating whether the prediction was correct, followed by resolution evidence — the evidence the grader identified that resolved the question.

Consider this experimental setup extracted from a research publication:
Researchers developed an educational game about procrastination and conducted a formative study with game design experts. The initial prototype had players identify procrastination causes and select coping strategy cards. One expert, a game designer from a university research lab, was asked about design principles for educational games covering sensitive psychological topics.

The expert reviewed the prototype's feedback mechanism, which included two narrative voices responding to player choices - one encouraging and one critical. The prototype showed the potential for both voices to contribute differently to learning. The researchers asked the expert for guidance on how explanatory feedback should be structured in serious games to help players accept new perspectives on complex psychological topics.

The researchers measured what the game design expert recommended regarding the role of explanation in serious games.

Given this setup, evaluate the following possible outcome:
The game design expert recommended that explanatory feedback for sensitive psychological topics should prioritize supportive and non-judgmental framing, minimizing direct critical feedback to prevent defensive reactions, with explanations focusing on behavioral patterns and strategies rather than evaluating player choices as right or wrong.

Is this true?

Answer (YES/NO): NO